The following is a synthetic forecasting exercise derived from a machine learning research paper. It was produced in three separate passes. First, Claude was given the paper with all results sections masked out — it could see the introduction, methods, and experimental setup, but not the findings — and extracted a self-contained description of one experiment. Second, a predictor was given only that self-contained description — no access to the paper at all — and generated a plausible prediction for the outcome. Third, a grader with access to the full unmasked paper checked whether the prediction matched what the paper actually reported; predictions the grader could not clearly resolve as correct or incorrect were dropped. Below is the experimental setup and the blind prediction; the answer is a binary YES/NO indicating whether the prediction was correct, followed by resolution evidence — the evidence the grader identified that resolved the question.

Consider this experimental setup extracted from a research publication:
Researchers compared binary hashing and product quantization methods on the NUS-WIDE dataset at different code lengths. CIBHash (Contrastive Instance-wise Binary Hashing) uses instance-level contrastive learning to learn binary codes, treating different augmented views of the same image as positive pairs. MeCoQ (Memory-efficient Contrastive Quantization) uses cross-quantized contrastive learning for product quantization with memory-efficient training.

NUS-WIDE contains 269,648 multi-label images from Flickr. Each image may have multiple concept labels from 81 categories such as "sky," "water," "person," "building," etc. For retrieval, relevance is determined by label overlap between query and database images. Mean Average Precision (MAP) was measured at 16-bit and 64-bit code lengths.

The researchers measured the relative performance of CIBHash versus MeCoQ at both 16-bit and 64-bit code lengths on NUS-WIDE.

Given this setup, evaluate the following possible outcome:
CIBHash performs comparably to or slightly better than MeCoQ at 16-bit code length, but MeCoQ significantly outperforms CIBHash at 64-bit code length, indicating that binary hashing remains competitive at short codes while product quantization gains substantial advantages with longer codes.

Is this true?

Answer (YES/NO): NO